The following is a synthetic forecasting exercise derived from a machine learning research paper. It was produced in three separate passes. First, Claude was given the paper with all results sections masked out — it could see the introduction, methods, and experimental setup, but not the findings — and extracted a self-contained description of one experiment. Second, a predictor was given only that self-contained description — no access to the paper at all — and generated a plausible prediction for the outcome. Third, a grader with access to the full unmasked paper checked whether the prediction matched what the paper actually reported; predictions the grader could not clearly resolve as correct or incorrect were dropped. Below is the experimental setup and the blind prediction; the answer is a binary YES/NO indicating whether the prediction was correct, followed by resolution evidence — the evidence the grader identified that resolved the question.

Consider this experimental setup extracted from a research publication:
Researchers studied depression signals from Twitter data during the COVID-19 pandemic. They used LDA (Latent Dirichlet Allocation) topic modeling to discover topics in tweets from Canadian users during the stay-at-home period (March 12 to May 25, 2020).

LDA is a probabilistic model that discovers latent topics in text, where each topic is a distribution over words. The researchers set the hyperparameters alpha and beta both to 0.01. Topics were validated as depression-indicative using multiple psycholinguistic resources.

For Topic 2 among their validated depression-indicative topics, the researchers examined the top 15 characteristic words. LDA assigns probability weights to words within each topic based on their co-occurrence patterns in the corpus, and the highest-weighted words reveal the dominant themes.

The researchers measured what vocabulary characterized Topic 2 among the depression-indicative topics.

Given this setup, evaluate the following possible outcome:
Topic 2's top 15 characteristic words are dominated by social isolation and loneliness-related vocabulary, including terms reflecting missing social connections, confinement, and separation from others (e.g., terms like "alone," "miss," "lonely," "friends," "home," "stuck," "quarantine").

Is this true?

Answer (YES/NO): NO